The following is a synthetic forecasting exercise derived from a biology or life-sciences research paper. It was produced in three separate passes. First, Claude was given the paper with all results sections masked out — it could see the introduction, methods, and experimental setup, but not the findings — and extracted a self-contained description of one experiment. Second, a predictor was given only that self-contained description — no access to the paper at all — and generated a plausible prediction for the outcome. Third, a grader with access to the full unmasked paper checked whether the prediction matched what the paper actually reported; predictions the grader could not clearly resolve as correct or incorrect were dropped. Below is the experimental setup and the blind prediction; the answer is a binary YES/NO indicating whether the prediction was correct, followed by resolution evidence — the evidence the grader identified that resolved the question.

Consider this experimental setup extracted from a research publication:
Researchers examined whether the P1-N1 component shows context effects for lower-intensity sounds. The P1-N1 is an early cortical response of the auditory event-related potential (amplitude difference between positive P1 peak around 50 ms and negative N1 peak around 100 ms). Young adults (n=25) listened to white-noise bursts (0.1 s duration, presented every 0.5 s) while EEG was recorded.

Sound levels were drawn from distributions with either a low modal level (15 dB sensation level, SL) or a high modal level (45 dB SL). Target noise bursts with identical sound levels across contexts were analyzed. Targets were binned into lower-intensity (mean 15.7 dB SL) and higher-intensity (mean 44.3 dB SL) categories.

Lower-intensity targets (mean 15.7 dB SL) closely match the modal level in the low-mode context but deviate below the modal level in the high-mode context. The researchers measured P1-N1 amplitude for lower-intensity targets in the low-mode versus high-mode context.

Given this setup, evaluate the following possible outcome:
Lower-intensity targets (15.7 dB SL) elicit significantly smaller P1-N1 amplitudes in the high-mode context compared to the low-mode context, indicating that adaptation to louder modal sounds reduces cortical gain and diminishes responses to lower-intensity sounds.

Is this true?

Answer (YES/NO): NO